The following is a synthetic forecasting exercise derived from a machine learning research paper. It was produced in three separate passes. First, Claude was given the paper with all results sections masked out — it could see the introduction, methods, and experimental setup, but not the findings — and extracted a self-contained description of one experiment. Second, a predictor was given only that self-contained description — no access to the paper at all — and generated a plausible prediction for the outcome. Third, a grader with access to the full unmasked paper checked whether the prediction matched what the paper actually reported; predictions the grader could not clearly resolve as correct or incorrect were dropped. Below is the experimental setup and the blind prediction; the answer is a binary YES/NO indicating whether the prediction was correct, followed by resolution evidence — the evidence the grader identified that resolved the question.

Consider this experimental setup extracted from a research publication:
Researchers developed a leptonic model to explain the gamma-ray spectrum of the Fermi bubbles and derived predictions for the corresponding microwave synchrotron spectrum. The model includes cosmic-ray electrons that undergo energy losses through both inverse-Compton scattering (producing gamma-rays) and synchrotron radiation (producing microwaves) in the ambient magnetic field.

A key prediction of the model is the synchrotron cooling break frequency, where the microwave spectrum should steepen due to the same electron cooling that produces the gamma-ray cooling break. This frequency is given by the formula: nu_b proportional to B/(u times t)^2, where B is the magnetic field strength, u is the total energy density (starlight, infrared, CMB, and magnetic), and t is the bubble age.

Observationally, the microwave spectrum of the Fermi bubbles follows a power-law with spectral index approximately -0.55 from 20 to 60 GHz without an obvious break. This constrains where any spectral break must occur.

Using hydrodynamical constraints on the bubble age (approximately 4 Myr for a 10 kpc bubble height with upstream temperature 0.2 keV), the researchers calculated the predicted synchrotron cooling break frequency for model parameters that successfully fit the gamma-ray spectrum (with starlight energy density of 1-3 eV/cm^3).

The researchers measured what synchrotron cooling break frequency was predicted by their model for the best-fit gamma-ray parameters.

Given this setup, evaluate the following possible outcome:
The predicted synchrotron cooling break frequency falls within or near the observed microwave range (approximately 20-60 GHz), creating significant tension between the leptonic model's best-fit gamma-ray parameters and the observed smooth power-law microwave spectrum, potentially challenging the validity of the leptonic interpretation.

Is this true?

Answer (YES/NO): NO